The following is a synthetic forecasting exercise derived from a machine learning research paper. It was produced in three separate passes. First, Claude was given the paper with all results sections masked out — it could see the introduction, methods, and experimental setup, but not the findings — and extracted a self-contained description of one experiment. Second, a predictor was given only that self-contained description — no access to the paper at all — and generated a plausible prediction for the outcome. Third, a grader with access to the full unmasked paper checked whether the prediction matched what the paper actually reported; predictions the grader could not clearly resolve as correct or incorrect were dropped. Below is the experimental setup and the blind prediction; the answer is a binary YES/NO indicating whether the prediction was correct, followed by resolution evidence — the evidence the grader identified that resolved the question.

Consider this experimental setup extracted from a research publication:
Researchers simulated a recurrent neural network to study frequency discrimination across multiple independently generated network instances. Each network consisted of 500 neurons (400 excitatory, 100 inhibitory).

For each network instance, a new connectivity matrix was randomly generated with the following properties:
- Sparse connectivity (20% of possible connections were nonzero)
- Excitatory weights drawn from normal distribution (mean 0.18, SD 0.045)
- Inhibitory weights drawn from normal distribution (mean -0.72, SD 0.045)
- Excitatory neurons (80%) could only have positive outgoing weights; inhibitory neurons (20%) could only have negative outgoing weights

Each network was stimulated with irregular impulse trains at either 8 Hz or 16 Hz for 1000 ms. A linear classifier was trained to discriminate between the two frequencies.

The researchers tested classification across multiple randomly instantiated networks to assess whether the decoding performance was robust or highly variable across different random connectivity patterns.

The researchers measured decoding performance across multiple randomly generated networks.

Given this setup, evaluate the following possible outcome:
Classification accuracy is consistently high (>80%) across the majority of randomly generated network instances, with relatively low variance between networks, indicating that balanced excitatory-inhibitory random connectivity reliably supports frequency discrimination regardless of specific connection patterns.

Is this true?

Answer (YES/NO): NO